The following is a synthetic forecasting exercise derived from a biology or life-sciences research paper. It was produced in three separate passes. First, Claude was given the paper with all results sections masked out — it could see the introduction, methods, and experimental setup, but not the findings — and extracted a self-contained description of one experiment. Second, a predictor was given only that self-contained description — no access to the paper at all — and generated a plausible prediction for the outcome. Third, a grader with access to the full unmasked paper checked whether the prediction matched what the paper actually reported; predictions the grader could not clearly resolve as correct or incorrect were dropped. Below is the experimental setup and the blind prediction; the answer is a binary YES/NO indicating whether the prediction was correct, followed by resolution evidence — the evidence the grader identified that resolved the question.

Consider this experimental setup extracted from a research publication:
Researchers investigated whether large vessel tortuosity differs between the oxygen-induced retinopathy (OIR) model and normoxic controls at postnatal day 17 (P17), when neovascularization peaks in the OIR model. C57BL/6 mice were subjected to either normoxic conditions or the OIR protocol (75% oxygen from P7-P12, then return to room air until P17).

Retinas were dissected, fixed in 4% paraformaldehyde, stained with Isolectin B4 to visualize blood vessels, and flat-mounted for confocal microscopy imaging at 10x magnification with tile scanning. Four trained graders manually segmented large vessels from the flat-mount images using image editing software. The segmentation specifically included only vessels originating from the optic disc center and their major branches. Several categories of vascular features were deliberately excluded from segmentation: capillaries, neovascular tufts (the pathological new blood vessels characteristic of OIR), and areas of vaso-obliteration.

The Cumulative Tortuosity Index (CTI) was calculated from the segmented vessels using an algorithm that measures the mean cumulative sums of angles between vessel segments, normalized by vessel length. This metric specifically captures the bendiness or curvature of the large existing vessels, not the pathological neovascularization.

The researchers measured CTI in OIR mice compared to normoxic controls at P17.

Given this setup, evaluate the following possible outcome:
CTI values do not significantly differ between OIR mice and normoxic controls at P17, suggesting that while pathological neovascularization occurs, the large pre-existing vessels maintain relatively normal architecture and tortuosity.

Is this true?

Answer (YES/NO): NO